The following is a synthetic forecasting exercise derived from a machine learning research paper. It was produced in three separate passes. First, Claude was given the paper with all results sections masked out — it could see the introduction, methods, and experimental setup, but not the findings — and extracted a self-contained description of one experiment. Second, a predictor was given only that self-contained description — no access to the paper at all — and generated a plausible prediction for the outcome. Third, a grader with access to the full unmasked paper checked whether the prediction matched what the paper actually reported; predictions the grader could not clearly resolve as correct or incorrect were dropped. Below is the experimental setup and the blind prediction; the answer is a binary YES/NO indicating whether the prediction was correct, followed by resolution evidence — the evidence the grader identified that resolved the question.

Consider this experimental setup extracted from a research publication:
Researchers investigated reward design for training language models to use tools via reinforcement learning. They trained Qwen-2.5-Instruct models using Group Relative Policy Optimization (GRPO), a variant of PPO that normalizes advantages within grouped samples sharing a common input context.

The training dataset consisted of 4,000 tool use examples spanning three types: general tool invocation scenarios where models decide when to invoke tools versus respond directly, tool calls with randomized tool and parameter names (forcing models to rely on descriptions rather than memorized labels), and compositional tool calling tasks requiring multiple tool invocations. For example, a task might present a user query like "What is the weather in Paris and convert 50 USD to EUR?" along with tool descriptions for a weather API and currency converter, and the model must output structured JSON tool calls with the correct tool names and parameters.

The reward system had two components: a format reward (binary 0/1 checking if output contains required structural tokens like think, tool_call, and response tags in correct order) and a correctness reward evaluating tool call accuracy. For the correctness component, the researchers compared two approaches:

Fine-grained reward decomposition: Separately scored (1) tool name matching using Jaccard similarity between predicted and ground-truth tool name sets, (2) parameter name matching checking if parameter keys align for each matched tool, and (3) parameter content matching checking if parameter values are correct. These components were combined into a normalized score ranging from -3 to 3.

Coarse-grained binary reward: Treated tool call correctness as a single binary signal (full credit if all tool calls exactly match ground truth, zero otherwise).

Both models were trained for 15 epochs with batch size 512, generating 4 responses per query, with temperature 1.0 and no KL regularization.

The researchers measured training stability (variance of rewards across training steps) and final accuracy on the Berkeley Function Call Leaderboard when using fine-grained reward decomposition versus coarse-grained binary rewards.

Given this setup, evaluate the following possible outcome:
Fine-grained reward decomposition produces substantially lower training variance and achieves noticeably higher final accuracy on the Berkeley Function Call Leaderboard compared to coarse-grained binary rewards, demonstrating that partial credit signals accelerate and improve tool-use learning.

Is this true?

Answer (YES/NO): YES